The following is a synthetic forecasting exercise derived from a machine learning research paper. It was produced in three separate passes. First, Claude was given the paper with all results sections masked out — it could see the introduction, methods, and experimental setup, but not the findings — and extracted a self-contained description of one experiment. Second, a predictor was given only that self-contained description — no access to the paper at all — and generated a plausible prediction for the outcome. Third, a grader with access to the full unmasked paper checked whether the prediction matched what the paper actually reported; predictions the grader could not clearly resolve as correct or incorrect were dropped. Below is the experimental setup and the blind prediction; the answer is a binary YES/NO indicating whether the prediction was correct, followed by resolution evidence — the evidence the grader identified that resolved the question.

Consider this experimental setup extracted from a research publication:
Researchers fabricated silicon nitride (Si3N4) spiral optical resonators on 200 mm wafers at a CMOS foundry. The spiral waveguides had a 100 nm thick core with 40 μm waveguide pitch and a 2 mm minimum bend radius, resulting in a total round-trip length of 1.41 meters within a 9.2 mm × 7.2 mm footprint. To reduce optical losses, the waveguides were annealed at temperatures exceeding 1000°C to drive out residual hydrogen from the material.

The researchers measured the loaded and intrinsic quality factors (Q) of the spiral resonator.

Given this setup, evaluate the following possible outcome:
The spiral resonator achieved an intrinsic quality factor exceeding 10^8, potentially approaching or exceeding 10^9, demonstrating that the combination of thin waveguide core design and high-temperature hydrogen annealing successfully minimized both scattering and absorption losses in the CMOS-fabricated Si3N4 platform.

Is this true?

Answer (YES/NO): NO